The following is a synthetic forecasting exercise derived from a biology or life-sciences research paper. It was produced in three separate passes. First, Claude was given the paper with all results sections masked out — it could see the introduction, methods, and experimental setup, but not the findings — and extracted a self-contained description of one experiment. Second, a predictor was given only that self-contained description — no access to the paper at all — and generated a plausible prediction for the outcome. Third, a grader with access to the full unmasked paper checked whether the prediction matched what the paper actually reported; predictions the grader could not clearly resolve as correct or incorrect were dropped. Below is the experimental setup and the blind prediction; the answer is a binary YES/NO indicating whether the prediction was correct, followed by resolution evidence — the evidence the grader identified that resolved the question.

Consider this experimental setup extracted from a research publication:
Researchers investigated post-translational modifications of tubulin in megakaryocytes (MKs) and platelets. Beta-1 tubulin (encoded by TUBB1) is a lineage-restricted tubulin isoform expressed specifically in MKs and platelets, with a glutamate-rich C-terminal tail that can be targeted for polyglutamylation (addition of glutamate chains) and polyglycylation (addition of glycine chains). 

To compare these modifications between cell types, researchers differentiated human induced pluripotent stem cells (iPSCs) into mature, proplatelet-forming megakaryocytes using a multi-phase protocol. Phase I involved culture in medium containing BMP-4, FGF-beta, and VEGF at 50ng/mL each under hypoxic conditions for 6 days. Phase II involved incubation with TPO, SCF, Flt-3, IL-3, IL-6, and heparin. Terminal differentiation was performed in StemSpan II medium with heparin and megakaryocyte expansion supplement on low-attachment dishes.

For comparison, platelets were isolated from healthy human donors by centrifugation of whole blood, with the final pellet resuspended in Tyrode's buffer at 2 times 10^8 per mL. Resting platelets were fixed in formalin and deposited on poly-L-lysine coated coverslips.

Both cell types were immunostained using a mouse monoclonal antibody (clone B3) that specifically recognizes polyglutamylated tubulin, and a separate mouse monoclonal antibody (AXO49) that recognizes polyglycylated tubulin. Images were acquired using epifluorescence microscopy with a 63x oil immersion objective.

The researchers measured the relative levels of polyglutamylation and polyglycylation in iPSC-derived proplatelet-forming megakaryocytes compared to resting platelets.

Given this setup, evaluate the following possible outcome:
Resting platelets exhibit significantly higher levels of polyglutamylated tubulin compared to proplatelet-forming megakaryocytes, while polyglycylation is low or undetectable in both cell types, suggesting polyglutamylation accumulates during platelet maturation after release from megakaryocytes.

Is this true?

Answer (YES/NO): NO